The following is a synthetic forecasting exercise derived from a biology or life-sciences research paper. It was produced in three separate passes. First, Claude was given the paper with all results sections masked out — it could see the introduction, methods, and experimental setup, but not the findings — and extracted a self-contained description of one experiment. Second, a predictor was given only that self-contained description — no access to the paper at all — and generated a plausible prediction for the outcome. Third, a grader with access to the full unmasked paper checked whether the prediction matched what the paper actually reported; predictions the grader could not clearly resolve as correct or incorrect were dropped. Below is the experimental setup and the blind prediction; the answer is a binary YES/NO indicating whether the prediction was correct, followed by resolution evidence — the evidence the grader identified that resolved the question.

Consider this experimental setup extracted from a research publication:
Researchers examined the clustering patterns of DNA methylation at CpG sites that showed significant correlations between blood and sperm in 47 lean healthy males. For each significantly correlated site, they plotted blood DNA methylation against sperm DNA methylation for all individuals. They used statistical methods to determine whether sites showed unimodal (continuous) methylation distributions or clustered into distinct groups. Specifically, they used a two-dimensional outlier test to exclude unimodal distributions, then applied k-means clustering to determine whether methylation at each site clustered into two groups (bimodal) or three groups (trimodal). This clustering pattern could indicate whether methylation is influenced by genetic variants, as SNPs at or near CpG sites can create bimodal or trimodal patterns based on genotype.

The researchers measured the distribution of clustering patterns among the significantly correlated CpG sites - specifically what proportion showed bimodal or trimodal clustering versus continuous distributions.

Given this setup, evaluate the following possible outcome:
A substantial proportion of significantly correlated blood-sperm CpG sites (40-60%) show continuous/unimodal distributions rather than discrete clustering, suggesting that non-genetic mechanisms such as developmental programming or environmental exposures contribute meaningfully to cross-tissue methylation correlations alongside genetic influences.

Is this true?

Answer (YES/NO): NO